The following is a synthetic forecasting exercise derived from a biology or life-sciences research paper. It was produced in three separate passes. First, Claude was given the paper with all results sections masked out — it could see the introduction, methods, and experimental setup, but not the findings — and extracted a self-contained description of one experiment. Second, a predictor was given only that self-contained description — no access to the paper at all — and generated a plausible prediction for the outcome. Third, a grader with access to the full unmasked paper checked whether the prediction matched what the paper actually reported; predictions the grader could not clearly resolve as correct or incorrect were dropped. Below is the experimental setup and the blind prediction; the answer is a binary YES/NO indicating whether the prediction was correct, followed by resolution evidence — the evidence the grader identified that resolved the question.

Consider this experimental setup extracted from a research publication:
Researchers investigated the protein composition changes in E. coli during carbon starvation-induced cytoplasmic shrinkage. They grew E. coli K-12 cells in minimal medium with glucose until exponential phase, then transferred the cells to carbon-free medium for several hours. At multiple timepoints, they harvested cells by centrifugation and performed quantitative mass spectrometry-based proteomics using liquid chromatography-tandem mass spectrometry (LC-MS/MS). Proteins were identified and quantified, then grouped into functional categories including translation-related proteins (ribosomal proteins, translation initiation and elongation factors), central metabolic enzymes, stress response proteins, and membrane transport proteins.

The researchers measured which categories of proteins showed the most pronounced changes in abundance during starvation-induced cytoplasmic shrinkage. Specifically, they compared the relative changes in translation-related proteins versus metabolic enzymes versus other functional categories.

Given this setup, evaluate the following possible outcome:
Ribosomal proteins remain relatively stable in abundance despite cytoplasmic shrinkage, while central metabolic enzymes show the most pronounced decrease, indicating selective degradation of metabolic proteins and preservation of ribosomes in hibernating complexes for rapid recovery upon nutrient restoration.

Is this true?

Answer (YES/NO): NO